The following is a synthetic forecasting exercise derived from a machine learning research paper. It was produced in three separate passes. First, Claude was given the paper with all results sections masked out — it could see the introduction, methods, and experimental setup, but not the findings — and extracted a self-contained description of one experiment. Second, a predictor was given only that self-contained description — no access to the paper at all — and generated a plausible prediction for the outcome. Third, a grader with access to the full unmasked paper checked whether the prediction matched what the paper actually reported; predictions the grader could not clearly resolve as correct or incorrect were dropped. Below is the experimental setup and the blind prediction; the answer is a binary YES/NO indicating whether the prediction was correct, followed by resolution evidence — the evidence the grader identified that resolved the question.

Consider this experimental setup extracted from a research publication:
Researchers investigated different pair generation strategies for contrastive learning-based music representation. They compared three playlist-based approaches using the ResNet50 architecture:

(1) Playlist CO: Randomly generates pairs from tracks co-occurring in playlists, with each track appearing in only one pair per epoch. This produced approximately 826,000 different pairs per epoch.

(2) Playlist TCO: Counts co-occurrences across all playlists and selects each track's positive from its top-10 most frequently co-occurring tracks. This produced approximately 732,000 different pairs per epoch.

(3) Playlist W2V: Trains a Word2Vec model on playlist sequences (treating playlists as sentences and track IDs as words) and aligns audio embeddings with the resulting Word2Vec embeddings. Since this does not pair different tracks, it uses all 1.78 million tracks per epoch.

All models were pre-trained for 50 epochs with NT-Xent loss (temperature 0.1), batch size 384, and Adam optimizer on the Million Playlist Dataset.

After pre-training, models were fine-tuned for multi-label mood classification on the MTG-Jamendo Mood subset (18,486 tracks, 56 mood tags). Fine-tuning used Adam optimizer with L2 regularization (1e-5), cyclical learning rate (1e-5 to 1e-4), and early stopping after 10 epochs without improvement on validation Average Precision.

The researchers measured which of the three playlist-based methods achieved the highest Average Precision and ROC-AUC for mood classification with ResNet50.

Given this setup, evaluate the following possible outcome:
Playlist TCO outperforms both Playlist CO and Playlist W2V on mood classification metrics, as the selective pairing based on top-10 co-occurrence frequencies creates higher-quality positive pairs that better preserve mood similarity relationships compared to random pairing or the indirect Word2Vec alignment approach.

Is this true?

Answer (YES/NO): NO